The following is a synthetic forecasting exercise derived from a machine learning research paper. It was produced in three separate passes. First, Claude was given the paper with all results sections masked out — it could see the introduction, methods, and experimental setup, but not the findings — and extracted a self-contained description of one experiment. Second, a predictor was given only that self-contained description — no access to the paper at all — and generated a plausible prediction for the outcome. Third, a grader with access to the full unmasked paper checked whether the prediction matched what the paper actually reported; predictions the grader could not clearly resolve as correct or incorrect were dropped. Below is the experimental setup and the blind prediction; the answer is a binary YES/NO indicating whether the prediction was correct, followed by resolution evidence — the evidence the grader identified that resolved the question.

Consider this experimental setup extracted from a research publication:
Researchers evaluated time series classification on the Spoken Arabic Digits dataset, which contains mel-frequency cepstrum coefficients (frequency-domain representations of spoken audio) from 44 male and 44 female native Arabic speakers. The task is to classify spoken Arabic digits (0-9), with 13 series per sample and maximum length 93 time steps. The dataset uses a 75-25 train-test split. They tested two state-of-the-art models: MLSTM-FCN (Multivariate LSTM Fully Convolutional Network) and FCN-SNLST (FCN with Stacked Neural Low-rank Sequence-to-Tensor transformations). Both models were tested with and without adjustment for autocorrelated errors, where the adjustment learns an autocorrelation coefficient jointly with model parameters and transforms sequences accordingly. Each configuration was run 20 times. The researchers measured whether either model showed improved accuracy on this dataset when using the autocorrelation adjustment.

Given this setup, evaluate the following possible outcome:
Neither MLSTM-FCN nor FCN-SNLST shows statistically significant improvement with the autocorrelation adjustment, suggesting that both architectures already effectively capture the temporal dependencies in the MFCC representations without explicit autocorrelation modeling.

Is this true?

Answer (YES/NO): YES